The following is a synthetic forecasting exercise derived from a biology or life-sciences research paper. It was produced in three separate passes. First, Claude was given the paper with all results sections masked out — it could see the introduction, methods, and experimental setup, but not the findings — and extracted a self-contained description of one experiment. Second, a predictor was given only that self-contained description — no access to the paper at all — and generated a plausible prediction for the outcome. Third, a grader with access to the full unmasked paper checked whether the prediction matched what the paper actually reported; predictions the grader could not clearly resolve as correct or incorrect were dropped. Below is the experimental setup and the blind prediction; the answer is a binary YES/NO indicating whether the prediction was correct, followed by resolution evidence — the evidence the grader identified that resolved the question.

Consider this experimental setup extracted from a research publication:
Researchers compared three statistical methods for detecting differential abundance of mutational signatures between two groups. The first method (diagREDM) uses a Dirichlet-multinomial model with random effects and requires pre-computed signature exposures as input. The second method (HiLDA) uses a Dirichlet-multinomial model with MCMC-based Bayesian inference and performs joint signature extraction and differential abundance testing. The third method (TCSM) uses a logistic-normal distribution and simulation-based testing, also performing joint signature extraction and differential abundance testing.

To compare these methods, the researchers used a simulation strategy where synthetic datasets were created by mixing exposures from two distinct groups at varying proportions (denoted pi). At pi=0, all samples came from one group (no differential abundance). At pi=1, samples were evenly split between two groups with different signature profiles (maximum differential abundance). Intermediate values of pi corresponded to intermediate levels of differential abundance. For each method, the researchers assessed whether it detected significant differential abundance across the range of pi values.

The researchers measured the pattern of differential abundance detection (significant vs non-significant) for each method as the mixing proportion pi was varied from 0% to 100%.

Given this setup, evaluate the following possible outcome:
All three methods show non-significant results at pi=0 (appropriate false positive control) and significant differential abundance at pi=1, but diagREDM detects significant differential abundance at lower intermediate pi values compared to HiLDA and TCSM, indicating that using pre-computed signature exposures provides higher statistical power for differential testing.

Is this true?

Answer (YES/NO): NO